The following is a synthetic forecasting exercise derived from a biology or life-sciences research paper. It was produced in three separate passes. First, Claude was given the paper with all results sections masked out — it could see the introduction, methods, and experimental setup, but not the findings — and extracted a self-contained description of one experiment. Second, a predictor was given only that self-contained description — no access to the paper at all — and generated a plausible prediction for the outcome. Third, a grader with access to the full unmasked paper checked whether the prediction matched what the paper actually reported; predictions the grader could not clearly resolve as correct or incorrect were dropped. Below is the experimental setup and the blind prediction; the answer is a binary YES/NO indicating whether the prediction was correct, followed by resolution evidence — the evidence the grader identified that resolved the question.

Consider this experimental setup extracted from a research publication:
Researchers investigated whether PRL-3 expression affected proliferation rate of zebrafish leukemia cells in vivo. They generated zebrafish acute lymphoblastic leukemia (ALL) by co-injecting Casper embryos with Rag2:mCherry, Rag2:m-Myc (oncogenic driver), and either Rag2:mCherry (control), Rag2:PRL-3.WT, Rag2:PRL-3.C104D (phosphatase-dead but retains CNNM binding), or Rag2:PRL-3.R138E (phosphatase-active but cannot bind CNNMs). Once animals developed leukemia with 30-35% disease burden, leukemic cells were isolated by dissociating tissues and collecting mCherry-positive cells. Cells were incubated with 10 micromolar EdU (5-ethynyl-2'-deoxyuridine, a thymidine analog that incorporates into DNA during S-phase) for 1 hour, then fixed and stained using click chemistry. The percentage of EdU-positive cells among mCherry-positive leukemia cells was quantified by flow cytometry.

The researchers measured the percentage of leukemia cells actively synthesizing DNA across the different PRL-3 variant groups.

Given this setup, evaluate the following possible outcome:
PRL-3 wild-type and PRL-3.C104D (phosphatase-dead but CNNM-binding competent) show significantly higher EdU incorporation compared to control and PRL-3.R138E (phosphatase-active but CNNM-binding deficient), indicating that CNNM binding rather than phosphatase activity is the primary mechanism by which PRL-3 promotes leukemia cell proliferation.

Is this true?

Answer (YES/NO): NO